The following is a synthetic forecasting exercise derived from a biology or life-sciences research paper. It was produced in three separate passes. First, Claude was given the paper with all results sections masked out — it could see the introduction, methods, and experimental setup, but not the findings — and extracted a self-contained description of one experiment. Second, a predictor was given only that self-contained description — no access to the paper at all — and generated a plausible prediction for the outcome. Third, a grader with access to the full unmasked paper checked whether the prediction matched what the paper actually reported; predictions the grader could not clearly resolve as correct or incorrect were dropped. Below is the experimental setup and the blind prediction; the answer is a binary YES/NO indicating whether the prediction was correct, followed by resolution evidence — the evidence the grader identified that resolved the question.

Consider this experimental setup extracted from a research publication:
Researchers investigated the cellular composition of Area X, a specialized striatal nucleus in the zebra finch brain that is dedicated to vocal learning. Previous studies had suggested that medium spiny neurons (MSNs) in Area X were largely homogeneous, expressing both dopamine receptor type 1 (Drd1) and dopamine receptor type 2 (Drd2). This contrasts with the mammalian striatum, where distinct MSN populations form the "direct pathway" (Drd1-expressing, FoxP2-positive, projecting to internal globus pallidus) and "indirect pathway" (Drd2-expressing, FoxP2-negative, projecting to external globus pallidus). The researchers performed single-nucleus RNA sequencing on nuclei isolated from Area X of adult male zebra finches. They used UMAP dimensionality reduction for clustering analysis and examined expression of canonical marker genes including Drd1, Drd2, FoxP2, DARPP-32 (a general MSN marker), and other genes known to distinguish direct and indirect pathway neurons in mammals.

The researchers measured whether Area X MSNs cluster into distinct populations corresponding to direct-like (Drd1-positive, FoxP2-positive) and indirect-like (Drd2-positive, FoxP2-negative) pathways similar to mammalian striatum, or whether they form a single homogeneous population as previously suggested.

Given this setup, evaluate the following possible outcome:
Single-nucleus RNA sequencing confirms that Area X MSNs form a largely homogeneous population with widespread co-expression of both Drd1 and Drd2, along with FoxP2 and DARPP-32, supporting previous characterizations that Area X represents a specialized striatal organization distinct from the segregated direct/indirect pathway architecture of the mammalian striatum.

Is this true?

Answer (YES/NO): NO